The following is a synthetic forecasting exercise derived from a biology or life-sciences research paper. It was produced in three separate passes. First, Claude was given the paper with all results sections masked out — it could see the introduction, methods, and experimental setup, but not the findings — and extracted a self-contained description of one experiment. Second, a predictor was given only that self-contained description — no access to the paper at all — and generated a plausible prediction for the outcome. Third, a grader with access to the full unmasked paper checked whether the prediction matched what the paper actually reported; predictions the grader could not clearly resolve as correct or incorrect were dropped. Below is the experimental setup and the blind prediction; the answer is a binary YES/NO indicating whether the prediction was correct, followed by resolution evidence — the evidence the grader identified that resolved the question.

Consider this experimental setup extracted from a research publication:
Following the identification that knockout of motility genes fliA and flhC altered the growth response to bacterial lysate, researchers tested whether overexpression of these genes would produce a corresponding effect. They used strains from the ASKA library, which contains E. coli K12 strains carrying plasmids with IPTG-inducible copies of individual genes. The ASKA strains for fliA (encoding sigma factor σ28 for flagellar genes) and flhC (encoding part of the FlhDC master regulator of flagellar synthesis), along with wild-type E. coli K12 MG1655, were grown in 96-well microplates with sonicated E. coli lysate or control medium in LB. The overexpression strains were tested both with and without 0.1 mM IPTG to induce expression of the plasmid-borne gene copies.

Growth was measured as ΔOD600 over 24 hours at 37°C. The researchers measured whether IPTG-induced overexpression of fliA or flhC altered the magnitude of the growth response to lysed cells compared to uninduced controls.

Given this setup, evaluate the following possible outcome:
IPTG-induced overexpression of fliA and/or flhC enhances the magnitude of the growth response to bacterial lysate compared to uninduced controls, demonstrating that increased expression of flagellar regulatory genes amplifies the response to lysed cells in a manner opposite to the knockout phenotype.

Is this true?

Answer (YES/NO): NO